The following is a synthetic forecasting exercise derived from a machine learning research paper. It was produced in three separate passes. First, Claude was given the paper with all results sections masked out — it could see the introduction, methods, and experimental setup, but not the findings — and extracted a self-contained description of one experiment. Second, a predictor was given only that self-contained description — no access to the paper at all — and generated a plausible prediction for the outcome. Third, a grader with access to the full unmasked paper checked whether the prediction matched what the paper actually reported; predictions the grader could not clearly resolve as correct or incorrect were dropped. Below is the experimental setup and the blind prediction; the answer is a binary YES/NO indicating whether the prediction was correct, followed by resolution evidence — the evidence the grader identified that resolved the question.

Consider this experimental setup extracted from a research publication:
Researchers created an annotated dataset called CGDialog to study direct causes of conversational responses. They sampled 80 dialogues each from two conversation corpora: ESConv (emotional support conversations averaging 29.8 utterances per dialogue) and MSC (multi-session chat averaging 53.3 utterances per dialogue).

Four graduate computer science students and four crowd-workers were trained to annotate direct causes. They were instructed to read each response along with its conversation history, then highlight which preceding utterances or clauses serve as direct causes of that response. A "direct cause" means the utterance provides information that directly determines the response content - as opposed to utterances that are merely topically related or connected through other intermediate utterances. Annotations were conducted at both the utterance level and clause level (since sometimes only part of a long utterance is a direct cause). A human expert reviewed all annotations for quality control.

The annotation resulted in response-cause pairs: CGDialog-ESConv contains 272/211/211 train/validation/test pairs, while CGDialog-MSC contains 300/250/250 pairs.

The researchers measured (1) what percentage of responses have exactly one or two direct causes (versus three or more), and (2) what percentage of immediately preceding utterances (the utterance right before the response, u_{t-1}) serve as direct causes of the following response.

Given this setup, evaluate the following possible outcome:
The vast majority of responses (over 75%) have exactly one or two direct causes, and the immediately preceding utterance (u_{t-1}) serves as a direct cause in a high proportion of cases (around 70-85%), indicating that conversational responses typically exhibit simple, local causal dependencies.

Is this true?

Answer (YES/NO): NO